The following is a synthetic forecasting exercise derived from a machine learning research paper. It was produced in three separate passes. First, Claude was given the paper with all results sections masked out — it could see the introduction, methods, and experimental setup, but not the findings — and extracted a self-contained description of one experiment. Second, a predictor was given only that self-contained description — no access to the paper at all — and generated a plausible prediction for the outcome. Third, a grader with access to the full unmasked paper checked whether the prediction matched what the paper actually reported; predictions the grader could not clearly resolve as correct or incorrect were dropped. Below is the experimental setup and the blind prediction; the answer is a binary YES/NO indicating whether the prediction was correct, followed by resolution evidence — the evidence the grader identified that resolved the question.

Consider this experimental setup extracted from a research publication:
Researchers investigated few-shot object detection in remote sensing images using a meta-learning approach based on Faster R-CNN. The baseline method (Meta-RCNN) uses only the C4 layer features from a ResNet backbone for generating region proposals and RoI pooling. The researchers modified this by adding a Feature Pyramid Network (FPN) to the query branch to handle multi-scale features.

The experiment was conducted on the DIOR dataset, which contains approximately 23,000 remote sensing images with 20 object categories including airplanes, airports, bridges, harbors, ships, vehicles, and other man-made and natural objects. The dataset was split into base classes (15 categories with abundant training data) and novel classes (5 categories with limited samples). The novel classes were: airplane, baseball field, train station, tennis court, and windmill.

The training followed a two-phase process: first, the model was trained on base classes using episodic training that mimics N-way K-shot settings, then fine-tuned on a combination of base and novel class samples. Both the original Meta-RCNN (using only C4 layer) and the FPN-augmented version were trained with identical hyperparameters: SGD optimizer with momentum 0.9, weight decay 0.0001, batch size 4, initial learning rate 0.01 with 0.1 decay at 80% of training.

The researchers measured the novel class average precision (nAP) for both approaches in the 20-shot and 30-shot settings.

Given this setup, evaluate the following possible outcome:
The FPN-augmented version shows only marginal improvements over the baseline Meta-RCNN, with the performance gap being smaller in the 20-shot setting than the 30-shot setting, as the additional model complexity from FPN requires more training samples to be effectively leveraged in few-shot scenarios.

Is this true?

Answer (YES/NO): NO